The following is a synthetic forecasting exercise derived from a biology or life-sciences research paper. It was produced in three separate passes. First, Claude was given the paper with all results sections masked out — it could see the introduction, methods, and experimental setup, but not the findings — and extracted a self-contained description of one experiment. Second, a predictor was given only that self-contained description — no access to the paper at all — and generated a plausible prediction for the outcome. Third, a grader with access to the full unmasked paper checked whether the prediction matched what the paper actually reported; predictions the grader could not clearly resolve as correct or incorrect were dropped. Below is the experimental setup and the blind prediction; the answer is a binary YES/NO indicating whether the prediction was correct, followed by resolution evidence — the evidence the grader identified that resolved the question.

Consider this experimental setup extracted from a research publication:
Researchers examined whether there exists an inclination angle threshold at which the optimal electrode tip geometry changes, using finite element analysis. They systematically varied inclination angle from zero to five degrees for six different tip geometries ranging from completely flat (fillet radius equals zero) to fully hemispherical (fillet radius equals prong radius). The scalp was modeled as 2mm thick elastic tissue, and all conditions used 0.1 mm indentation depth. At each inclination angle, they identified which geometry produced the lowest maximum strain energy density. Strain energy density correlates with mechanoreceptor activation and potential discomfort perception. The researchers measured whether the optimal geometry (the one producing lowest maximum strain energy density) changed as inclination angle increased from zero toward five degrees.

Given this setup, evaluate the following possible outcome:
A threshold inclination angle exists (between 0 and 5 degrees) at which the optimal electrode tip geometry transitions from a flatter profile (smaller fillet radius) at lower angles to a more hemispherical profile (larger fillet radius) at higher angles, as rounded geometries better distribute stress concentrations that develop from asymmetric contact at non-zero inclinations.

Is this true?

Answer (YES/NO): NO